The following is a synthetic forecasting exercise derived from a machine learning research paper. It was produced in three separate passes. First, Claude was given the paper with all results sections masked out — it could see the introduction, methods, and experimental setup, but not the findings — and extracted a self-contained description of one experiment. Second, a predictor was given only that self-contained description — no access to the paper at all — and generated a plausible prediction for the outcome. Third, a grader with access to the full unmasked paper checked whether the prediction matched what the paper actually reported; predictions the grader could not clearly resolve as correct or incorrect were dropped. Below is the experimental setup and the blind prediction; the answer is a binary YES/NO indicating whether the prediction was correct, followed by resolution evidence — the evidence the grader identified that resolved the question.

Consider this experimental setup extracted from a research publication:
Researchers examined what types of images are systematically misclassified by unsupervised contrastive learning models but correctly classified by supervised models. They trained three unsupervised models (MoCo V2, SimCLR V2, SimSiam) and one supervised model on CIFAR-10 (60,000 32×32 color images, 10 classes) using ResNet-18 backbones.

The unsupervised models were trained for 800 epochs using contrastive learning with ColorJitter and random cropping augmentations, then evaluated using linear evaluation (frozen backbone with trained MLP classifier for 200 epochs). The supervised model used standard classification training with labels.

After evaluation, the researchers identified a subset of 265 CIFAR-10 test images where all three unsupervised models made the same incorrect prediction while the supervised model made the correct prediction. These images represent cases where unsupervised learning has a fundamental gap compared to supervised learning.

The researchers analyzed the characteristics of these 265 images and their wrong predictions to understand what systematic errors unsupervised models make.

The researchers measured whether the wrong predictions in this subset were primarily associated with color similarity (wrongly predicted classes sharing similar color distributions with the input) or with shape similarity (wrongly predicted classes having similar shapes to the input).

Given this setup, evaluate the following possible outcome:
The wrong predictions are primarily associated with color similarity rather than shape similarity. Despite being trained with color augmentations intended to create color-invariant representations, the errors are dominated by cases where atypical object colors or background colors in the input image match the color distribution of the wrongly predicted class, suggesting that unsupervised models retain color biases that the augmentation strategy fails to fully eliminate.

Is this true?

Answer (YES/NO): YES